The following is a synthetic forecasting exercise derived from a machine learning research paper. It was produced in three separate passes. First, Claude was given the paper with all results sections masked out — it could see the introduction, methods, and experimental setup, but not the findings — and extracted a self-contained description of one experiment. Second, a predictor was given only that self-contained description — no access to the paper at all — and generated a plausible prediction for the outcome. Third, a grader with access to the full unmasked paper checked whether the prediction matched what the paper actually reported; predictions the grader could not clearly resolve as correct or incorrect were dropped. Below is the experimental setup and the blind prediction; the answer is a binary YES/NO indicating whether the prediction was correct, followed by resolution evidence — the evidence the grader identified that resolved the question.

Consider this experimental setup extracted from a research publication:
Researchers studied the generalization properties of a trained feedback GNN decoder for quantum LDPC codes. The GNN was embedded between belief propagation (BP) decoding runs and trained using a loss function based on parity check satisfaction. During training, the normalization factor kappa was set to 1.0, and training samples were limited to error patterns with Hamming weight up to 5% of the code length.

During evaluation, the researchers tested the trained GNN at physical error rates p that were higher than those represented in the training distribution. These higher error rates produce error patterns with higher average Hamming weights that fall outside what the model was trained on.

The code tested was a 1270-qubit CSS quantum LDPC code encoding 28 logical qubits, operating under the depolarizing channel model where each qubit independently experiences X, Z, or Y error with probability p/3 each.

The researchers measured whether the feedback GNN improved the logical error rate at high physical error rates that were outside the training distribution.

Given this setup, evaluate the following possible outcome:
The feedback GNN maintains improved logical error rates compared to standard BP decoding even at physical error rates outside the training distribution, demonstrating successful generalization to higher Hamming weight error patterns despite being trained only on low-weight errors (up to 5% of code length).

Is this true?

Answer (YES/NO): YES